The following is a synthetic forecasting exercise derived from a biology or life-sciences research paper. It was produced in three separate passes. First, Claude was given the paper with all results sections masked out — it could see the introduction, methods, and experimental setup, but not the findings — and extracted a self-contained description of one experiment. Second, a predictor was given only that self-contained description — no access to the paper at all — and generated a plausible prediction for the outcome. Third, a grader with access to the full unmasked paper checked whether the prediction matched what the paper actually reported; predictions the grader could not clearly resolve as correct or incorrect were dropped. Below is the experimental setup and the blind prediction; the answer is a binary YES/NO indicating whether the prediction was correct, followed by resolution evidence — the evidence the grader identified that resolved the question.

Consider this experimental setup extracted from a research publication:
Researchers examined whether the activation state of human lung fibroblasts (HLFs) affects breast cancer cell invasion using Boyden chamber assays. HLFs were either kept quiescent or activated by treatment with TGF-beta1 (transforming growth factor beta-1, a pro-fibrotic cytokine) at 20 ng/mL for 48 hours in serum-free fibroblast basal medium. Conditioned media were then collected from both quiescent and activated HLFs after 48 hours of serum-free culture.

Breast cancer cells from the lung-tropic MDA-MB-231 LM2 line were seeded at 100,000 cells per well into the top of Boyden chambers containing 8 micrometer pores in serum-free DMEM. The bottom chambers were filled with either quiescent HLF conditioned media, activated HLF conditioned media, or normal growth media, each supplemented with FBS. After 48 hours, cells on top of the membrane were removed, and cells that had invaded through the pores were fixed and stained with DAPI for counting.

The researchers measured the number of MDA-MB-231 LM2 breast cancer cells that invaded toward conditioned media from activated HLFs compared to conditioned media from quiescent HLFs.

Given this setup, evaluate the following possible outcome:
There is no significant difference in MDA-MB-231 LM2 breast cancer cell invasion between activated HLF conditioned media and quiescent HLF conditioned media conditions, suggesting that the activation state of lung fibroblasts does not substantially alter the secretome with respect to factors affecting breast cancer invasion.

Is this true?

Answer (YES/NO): NO